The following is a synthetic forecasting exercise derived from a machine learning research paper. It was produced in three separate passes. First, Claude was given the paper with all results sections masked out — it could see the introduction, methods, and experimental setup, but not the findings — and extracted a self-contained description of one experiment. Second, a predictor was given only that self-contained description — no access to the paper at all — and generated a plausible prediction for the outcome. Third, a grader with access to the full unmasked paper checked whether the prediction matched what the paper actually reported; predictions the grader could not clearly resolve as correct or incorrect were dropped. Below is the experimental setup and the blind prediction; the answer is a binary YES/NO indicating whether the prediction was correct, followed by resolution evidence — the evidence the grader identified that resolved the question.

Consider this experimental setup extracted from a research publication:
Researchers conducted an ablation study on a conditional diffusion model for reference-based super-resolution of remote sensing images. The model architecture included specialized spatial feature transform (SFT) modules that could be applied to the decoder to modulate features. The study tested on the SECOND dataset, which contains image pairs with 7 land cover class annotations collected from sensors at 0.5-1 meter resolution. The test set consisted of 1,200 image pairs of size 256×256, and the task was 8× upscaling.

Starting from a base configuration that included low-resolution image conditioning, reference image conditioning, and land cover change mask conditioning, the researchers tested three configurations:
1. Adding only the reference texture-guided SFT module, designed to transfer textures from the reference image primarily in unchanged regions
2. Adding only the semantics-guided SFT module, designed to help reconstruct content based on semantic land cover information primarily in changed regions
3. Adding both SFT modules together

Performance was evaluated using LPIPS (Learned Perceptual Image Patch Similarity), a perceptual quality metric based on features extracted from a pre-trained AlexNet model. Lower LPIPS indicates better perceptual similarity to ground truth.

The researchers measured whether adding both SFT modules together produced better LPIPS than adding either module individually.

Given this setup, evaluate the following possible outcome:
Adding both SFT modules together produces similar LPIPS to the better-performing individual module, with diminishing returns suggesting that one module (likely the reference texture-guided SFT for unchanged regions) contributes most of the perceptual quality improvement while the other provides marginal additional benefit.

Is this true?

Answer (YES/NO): NO